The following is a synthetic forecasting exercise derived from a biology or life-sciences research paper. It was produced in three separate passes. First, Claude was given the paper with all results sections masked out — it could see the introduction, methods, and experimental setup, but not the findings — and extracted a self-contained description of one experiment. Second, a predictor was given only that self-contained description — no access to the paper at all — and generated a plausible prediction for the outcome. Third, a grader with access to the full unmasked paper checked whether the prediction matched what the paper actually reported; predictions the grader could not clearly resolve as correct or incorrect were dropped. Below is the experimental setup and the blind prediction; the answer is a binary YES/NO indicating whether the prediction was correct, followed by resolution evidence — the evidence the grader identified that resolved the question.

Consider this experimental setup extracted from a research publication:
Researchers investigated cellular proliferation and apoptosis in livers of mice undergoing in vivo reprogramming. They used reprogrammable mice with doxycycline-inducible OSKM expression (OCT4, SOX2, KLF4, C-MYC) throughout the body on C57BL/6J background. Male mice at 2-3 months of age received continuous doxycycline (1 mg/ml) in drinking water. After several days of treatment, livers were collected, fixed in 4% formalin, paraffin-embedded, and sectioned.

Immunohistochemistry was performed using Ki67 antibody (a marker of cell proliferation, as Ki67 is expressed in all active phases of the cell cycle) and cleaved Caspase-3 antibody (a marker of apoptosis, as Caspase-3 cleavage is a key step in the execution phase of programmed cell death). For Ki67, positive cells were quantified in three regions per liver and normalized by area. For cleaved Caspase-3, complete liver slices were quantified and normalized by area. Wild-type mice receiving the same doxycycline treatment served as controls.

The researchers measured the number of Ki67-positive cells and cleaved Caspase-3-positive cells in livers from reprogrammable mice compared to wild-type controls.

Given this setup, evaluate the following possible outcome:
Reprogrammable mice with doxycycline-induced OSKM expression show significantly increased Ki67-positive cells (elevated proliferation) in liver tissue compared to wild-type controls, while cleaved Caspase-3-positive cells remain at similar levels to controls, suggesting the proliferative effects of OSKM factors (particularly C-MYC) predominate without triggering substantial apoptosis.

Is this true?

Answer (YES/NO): NO